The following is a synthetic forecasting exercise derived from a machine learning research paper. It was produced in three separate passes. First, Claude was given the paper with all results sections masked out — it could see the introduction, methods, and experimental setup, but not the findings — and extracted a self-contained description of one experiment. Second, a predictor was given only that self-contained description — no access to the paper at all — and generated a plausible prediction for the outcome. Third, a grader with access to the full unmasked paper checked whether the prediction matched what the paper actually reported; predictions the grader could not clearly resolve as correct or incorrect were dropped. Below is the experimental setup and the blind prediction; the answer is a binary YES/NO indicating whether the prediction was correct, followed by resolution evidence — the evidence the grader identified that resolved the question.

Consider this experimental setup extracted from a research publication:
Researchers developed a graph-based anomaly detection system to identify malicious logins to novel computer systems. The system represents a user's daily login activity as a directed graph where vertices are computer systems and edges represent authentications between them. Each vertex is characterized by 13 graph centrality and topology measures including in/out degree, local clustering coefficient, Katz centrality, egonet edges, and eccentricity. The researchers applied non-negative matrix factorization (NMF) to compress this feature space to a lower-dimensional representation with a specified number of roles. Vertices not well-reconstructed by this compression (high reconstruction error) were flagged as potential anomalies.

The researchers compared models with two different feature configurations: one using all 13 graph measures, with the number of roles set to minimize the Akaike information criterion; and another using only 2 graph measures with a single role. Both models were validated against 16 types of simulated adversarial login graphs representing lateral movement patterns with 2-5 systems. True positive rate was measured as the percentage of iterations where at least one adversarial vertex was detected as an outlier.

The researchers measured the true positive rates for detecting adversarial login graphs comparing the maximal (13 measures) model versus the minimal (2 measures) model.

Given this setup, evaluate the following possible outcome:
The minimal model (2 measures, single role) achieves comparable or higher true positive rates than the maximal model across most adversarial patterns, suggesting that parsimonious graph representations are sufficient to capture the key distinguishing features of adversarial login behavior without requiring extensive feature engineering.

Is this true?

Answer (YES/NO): YES